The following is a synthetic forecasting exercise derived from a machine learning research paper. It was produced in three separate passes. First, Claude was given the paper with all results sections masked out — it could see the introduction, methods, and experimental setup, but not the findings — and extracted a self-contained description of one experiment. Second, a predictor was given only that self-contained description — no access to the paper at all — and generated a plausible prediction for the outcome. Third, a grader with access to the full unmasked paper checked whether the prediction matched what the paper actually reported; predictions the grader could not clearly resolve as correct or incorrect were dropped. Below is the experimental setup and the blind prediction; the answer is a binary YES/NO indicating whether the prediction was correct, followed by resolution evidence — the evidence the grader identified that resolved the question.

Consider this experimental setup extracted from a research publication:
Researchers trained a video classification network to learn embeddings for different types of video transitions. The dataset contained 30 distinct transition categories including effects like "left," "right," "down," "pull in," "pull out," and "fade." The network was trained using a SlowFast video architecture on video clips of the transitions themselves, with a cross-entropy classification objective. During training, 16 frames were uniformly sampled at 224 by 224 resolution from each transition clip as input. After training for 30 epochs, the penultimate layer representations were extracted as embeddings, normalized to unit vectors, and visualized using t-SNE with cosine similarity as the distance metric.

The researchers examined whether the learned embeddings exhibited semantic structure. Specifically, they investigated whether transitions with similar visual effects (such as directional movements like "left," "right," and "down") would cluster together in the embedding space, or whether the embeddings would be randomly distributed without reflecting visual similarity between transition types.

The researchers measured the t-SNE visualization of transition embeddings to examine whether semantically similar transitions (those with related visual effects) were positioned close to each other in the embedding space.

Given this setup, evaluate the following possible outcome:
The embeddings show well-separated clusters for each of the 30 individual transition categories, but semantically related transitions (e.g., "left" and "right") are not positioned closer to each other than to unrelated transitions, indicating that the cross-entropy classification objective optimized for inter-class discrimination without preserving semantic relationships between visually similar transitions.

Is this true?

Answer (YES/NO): NO